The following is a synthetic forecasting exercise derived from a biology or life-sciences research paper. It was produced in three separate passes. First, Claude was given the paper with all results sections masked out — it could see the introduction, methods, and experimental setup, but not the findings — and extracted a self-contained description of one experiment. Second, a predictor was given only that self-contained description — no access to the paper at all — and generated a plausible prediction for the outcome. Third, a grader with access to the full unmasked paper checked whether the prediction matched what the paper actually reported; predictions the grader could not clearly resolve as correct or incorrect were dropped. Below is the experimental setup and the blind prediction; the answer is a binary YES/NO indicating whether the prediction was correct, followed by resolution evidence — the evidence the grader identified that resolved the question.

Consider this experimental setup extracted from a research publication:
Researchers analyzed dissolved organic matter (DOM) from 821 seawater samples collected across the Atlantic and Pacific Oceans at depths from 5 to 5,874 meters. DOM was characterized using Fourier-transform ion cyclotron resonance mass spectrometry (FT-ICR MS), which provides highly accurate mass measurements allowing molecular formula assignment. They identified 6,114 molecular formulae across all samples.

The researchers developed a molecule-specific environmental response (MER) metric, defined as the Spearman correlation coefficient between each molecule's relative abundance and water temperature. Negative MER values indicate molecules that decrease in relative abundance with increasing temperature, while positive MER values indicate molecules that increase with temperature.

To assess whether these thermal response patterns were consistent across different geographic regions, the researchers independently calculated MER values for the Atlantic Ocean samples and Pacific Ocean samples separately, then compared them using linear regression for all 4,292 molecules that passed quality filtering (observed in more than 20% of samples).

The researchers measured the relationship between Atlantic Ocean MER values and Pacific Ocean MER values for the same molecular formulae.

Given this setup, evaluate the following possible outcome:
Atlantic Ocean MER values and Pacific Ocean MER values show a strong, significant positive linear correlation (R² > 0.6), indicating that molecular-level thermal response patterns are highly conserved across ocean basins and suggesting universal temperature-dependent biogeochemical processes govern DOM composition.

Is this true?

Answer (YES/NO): YES